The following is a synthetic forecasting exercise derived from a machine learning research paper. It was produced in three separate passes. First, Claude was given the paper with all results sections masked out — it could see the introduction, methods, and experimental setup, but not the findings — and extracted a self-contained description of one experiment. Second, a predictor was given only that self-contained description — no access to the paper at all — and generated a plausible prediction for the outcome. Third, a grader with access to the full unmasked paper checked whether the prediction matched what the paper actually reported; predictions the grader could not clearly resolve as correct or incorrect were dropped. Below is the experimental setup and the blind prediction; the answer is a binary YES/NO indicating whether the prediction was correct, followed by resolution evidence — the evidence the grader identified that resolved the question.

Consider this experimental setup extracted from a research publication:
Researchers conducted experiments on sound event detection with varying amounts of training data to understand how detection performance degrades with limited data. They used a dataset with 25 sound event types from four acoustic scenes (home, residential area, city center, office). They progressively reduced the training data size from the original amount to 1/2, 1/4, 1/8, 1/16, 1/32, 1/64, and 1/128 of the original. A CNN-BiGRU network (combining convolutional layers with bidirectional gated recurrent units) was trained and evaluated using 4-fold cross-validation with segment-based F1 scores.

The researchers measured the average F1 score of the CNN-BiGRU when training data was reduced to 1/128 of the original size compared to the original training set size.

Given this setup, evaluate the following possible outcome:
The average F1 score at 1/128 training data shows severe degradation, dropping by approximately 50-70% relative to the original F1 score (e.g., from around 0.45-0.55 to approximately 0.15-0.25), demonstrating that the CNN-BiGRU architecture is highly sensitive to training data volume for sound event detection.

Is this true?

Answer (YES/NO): NO